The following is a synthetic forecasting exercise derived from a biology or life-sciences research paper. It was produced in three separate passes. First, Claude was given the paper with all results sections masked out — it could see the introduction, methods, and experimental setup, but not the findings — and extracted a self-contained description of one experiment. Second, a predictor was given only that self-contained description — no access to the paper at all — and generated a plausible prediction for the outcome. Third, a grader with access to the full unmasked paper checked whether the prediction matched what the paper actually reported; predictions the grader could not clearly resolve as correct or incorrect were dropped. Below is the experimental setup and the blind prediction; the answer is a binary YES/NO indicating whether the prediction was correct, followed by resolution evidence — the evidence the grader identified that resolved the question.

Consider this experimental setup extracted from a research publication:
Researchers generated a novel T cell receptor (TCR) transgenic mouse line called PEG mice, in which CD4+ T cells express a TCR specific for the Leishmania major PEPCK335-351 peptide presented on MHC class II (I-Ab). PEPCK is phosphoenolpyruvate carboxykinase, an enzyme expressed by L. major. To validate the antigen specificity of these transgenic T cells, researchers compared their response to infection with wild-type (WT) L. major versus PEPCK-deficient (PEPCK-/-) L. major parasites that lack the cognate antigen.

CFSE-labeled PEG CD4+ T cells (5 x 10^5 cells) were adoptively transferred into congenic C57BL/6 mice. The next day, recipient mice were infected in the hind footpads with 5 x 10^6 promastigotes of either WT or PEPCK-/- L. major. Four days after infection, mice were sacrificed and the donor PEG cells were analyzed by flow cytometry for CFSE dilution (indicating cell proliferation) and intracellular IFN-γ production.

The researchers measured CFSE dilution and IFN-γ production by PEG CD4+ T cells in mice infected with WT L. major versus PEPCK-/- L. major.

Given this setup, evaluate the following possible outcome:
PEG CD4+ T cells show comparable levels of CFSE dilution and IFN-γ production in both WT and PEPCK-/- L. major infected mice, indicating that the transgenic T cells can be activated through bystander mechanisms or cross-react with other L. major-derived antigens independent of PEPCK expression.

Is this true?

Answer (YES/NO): NO